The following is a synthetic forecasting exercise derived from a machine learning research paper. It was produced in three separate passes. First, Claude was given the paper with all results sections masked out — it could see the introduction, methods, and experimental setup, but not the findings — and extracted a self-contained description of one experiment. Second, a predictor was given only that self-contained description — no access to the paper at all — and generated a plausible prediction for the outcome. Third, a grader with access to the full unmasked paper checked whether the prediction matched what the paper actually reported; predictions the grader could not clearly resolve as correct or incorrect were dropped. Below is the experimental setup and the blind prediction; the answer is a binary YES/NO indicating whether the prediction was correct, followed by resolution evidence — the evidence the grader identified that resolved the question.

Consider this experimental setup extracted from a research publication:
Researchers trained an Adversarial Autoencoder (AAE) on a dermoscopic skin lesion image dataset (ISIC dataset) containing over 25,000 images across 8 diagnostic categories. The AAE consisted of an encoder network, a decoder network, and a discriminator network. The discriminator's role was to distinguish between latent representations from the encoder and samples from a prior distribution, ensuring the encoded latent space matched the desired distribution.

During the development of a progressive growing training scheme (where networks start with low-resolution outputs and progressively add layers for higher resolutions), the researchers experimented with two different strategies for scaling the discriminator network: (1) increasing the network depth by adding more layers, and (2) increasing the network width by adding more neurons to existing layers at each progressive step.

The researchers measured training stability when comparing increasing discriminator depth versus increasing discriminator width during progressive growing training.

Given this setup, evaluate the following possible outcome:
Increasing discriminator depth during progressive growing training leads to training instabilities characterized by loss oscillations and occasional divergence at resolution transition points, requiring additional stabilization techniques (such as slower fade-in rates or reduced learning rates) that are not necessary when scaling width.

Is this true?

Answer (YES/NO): NO